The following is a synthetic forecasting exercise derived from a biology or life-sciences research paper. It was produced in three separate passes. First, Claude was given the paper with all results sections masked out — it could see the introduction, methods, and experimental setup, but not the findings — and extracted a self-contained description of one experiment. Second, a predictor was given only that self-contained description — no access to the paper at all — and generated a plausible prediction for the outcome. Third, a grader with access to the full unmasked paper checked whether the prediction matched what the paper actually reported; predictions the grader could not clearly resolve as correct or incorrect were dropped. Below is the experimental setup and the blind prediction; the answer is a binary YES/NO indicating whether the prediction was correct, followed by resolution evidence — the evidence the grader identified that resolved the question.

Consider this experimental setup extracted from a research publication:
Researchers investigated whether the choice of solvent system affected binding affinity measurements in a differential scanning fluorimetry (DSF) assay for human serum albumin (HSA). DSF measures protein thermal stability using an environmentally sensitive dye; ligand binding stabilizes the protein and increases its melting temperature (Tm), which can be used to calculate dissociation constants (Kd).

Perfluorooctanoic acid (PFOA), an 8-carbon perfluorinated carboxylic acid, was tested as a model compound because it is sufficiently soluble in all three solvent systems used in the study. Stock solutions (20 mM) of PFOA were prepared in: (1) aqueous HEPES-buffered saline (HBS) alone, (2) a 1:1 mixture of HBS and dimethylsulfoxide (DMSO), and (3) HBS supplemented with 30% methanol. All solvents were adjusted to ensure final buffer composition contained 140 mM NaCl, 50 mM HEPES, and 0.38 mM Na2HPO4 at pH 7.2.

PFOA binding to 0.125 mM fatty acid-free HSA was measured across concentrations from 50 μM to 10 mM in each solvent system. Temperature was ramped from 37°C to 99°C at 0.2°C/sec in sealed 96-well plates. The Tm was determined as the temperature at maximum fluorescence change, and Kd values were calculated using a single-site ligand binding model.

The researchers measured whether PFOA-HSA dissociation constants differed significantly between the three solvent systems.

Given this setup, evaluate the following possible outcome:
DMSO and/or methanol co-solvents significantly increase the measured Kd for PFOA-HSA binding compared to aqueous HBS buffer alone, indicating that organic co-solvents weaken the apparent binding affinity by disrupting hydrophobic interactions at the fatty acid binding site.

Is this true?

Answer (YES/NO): NO